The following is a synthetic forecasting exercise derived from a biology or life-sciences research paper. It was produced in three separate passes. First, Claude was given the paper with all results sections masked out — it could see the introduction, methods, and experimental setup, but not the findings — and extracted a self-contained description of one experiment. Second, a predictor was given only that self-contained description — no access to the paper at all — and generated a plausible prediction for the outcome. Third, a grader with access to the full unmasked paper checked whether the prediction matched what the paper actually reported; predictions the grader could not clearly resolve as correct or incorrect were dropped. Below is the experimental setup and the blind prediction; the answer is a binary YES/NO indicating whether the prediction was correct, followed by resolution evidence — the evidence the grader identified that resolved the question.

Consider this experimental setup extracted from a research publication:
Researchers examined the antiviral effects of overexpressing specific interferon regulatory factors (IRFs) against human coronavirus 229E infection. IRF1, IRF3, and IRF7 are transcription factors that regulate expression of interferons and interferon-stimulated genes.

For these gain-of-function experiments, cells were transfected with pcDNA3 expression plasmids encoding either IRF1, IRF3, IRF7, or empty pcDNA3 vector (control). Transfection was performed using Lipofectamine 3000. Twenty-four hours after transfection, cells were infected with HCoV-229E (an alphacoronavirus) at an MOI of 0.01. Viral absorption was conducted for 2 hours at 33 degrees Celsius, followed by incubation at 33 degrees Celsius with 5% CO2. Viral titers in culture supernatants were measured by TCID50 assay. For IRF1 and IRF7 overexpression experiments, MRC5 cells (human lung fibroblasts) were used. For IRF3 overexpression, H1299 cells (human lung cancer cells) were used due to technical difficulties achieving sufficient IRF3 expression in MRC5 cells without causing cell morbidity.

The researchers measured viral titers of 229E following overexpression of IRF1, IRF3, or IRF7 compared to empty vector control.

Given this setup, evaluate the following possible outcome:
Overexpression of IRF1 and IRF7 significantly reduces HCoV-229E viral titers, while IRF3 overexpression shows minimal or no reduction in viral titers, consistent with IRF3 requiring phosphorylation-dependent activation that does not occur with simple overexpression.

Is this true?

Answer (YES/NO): NO